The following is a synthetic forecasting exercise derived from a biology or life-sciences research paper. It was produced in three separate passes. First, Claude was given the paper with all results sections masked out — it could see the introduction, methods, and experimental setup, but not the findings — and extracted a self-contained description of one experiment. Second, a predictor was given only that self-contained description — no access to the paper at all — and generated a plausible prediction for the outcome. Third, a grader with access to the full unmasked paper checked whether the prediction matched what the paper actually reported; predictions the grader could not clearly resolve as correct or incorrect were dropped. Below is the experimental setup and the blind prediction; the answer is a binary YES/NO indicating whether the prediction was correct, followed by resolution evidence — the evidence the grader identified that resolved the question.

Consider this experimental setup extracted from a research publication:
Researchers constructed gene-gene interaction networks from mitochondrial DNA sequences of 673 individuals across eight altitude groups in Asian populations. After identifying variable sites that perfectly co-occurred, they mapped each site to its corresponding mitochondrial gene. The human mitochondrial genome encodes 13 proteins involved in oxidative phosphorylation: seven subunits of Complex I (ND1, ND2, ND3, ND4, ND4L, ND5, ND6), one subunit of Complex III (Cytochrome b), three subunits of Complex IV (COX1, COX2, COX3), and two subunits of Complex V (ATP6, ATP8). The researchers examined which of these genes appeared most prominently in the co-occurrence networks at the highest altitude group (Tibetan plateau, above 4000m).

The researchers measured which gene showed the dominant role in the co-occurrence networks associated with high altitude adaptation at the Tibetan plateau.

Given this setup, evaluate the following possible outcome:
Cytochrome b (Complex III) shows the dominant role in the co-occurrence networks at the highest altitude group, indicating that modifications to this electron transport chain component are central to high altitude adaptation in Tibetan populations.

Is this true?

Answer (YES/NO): YES